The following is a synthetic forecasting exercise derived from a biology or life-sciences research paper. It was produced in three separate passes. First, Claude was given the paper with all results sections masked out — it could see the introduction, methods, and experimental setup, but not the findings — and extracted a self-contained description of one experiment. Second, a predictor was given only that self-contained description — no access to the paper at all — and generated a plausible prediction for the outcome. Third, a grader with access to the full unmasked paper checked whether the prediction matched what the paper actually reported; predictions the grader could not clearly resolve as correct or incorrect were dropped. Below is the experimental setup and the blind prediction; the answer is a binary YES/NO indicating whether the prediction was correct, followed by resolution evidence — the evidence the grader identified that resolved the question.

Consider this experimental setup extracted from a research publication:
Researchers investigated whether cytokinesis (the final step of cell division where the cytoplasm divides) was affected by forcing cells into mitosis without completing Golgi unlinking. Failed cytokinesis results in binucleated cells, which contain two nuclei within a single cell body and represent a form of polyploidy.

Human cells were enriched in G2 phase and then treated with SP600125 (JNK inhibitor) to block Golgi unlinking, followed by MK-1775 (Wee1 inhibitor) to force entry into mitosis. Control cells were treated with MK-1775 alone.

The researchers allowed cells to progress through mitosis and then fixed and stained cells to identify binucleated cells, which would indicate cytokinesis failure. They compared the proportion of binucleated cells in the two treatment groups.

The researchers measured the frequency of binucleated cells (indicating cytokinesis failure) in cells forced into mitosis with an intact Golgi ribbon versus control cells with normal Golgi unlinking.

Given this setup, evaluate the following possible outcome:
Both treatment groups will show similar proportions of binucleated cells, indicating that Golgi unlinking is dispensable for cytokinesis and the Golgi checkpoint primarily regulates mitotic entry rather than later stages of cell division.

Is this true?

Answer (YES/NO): NO